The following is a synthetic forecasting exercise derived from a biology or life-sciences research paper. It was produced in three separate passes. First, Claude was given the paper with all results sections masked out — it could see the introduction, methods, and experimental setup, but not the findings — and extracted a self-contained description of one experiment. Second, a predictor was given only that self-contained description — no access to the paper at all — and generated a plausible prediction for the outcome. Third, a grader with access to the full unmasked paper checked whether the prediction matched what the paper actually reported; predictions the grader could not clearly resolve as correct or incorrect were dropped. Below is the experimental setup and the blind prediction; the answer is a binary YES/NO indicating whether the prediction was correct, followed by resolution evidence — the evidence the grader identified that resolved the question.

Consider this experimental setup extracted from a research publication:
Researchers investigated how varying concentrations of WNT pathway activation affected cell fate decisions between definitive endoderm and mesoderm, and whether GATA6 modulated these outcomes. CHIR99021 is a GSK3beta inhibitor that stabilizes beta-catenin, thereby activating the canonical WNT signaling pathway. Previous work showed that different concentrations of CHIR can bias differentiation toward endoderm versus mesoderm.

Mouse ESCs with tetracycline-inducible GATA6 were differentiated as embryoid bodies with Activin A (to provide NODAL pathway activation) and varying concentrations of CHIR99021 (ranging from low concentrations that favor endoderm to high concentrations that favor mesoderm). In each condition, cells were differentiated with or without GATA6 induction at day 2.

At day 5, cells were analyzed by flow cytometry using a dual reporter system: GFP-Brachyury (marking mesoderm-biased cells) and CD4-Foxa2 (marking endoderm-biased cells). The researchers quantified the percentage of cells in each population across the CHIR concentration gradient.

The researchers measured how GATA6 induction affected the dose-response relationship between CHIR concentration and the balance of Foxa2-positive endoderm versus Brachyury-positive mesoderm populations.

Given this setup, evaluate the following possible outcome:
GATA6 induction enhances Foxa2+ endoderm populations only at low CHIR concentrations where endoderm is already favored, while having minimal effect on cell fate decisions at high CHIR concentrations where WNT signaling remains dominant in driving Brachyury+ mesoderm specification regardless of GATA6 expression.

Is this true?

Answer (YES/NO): NO